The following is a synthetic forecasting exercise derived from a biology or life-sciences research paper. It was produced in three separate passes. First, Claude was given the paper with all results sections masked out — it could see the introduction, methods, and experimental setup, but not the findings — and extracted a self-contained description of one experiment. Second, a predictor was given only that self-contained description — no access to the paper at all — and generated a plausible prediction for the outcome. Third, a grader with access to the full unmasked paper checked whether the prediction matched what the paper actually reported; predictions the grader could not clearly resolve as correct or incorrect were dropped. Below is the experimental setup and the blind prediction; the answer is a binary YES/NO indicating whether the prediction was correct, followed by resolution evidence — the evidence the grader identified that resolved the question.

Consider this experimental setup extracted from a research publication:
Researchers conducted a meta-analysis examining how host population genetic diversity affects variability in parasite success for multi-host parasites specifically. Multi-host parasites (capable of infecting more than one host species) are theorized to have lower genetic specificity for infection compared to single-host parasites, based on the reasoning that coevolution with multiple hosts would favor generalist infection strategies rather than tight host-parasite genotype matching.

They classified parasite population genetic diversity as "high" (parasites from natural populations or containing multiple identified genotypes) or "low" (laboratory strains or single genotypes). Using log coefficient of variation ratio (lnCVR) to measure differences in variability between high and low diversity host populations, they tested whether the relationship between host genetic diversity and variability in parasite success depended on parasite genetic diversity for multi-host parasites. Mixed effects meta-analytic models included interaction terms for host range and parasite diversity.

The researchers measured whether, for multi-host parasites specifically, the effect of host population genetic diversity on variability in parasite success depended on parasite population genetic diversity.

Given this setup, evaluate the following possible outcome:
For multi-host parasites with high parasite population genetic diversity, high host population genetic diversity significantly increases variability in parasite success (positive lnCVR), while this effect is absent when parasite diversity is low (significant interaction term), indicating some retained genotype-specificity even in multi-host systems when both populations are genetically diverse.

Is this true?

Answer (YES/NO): NO